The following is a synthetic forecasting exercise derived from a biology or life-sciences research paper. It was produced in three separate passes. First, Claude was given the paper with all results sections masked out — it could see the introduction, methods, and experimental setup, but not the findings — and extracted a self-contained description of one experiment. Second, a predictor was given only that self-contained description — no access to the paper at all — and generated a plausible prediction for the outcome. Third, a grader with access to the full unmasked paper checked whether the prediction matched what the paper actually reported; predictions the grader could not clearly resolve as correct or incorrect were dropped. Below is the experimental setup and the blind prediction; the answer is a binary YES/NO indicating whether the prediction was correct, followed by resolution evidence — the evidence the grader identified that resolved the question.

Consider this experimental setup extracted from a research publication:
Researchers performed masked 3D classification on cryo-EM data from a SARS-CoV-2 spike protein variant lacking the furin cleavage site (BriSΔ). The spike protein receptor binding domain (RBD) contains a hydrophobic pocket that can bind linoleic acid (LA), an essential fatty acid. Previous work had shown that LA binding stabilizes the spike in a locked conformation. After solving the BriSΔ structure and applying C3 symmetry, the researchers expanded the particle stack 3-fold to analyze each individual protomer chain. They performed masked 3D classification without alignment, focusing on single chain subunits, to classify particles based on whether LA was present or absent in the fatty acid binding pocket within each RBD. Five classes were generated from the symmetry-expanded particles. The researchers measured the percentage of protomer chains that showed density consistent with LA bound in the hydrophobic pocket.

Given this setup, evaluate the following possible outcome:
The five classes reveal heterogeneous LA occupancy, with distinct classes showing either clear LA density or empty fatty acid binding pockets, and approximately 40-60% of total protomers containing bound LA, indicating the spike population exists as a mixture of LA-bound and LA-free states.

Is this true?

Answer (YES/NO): NO